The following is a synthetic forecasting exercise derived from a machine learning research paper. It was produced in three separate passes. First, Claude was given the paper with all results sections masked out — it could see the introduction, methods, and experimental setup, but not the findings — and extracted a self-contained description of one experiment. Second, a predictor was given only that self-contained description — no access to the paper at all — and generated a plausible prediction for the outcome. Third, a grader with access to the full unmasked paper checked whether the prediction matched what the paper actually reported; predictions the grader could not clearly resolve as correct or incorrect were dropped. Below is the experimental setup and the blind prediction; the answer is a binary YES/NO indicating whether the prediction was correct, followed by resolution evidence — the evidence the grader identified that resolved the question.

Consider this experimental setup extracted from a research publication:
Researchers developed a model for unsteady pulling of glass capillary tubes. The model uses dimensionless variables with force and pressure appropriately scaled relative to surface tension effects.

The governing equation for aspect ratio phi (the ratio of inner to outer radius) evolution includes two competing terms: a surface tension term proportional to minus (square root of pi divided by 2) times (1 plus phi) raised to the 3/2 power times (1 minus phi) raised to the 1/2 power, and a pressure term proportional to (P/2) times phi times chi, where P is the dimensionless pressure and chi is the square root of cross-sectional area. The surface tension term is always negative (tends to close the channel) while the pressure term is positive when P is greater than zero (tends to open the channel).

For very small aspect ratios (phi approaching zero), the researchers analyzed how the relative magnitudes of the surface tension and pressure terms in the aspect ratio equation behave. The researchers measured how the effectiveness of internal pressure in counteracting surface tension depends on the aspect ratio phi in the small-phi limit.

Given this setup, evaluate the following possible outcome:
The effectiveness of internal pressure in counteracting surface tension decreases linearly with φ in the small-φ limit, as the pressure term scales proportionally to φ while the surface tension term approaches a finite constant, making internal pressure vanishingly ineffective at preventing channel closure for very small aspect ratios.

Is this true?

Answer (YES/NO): YES